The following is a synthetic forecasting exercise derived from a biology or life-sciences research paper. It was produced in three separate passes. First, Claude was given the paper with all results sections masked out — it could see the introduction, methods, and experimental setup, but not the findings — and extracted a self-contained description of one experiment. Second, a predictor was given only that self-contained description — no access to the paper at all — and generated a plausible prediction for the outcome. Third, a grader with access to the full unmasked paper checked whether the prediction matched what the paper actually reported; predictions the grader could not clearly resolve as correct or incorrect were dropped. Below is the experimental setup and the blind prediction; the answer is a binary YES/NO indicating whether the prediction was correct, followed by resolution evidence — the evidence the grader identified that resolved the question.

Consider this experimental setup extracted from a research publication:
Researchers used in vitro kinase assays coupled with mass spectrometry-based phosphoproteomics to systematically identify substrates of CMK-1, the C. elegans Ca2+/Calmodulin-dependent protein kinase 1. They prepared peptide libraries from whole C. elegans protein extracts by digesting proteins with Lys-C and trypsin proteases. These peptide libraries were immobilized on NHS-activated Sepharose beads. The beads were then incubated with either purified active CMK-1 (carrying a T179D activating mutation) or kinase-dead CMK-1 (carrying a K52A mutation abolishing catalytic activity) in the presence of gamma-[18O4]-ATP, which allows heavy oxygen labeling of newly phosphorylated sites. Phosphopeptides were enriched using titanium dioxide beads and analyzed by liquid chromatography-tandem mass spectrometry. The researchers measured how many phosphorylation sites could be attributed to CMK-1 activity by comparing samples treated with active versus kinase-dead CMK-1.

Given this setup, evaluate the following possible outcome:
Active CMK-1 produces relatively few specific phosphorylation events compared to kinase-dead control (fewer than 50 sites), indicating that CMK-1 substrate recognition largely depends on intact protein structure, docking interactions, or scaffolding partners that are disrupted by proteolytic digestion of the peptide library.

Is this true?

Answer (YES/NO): NO